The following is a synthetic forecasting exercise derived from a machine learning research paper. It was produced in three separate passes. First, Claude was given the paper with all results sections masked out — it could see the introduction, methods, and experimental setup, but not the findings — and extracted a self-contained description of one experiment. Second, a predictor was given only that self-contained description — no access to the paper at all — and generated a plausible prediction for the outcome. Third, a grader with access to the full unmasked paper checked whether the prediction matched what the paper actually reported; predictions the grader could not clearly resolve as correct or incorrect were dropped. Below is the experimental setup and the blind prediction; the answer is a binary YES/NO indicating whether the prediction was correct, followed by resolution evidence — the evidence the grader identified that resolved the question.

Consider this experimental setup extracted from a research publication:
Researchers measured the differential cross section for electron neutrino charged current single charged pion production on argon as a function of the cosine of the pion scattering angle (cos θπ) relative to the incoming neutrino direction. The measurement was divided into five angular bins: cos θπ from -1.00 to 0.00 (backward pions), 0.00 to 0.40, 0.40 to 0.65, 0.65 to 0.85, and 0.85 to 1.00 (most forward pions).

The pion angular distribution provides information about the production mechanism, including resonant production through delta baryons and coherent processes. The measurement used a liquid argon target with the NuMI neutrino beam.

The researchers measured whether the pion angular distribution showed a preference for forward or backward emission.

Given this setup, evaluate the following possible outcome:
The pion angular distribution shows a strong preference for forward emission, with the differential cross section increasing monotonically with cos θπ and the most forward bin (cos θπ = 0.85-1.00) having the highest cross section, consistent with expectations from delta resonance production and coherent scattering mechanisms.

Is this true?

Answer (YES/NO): YES